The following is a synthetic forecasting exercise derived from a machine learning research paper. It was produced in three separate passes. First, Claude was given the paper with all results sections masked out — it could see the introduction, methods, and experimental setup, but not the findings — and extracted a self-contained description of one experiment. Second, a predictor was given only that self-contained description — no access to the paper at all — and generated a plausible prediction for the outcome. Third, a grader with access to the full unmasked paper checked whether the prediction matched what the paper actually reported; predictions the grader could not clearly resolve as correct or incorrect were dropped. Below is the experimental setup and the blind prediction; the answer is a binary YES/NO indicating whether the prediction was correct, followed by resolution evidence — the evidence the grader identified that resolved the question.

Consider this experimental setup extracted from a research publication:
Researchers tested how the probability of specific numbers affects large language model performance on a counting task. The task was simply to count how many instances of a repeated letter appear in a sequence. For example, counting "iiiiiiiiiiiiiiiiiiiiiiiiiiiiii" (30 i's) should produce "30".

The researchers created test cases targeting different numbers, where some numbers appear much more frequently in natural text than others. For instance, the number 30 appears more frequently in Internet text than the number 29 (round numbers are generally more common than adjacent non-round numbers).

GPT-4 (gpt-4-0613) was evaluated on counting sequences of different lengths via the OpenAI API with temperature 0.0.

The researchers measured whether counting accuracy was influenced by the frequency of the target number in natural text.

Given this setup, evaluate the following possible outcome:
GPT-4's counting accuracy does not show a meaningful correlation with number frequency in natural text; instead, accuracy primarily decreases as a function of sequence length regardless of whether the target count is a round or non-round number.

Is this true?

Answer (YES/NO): NO